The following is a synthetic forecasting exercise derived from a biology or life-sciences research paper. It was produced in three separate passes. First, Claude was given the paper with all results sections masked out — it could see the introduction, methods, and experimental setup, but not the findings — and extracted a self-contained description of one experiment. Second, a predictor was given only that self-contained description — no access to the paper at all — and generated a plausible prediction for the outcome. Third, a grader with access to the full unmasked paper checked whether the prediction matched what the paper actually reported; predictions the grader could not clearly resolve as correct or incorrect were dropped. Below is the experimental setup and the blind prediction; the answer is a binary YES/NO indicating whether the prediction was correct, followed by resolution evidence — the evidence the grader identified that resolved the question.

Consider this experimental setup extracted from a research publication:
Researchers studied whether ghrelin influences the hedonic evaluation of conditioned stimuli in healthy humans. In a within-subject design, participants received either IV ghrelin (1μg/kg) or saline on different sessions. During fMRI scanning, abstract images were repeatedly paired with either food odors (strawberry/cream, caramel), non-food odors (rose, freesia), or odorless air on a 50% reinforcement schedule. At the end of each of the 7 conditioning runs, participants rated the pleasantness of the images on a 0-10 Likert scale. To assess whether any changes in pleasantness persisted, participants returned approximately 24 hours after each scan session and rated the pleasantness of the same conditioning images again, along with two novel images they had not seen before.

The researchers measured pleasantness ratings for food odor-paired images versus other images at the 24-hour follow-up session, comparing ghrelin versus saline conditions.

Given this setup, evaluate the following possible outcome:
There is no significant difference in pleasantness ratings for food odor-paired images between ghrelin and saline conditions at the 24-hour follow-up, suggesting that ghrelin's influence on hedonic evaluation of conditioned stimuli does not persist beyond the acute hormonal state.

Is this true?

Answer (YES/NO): NO